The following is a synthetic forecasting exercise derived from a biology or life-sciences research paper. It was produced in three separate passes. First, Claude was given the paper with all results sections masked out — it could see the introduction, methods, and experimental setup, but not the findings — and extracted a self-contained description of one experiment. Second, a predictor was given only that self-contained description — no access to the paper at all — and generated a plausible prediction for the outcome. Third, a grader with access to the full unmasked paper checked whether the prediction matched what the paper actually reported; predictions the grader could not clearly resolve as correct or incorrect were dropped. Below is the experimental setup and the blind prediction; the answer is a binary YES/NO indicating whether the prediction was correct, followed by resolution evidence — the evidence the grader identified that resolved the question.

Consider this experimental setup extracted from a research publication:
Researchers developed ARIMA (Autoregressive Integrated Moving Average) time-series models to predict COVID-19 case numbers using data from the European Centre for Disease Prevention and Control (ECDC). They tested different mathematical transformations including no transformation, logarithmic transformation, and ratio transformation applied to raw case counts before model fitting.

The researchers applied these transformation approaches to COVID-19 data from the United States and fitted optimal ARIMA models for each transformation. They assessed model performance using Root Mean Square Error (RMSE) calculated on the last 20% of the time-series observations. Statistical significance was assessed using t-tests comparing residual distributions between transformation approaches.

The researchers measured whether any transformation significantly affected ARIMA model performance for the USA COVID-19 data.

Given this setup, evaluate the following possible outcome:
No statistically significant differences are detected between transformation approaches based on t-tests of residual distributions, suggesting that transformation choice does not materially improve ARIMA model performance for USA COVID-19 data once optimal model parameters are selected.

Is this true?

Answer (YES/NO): YES